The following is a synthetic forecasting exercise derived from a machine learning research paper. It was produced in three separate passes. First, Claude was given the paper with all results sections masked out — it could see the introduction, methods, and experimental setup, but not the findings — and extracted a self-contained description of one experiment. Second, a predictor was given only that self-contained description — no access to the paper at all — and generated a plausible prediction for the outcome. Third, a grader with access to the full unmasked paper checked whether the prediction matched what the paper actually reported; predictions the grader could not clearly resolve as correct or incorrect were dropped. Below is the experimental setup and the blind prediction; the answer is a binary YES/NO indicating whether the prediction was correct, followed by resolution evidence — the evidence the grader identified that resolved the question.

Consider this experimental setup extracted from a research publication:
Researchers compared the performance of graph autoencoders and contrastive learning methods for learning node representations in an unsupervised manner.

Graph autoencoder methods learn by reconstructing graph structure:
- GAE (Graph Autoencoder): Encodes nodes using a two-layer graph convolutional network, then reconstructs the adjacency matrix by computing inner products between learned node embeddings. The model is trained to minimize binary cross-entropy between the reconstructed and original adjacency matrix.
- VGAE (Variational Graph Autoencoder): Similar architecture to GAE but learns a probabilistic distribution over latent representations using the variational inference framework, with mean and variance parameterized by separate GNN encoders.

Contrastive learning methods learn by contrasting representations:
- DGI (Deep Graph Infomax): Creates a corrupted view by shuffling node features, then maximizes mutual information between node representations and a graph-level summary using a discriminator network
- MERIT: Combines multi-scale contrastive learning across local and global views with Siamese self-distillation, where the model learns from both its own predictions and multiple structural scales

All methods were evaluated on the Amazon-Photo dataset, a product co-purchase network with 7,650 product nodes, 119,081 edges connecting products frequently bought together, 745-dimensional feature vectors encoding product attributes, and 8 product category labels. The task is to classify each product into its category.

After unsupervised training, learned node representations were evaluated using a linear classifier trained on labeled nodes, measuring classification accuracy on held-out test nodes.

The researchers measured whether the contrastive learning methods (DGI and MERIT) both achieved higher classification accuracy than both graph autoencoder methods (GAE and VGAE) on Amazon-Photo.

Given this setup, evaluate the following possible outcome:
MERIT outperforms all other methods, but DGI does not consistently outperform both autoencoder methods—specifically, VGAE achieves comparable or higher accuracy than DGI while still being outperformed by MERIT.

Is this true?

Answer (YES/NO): YES